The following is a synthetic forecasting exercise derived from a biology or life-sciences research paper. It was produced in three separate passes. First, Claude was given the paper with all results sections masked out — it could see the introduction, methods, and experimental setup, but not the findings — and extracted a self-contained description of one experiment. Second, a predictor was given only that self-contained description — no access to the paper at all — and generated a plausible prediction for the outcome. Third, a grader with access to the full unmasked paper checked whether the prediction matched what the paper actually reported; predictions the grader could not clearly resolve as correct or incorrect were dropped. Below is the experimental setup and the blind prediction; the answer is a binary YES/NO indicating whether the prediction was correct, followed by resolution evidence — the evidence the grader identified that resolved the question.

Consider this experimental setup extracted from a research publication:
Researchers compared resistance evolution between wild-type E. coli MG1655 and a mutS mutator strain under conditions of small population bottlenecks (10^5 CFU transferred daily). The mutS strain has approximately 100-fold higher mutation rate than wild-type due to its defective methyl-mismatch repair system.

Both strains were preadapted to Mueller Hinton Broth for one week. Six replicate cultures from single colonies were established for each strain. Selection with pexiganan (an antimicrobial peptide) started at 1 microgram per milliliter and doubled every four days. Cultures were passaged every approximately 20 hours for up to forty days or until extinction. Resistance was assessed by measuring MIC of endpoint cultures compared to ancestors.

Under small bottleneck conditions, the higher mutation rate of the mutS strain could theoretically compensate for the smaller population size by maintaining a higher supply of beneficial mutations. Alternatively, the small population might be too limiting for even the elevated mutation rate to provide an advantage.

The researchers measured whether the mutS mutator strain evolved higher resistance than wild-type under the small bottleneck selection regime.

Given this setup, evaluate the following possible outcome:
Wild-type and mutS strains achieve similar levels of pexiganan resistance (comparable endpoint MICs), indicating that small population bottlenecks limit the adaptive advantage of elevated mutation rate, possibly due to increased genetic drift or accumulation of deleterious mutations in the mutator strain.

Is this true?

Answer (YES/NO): NO